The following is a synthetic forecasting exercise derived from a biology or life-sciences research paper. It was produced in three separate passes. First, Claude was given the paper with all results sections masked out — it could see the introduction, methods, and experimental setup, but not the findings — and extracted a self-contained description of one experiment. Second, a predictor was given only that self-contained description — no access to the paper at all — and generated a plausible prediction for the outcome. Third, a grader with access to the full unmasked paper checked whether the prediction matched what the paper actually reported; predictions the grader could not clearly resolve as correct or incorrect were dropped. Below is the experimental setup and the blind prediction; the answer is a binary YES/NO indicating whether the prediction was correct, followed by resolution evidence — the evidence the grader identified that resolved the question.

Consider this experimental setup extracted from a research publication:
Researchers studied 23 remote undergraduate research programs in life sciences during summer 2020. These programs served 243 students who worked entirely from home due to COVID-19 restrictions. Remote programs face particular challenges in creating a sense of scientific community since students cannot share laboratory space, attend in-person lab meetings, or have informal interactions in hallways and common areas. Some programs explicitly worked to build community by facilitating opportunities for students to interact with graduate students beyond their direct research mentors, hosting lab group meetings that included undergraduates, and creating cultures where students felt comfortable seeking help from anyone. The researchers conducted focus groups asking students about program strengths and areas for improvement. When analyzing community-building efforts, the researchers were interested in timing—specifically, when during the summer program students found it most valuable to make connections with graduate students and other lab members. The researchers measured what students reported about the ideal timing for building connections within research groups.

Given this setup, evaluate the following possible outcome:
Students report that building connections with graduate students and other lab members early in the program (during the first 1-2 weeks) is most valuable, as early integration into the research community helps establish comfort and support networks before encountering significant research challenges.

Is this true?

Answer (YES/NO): YES